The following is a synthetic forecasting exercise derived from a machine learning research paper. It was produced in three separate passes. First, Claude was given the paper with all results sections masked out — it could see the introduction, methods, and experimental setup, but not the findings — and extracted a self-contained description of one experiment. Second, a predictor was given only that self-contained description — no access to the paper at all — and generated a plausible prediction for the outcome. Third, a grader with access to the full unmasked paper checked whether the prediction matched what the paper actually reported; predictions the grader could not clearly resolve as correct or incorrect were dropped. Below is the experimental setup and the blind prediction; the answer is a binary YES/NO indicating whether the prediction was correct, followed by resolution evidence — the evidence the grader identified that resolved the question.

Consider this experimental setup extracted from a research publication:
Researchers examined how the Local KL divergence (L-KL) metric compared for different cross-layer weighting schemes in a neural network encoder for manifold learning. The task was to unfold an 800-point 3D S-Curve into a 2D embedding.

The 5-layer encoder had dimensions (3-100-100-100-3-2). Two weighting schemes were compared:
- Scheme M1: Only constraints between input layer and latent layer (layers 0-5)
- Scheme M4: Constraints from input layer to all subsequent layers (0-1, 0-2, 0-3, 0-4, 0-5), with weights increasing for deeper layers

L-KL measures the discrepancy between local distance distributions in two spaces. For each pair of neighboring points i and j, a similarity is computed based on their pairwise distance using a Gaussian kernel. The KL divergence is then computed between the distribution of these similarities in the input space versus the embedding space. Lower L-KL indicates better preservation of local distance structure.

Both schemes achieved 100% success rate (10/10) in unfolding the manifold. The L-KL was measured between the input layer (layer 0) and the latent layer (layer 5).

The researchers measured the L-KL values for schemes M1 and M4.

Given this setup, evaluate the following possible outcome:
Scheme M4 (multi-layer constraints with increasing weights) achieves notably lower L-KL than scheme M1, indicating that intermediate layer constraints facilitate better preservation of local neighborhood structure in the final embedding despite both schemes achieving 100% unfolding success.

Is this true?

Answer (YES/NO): NO